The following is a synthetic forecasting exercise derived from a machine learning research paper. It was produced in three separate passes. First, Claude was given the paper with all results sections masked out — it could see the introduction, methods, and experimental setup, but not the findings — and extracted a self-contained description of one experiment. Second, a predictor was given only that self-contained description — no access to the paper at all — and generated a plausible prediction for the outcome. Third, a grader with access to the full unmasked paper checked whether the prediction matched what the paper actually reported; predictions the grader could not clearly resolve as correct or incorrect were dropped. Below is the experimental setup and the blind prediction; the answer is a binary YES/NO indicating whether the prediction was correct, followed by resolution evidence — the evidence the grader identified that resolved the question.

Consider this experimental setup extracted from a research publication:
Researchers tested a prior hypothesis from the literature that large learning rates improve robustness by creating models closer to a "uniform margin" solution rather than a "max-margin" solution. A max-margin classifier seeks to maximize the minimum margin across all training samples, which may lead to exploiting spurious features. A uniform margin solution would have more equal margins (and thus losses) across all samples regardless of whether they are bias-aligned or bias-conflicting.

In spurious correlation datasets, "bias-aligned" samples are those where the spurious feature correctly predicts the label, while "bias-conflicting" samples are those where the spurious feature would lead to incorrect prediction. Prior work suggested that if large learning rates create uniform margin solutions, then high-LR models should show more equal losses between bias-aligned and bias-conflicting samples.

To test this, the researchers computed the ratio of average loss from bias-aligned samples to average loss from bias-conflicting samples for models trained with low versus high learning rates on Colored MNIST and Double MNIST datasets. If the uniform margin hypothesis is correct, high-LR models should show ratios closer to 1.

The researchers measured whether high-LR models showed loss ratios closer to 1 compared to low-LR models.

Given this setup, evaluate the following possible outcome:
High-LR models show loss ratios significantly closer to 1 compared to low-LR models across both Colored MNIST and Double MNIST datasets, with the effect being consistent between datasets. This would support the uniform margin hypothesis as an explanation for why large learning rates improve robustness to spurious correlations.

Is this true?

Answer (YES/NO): NO